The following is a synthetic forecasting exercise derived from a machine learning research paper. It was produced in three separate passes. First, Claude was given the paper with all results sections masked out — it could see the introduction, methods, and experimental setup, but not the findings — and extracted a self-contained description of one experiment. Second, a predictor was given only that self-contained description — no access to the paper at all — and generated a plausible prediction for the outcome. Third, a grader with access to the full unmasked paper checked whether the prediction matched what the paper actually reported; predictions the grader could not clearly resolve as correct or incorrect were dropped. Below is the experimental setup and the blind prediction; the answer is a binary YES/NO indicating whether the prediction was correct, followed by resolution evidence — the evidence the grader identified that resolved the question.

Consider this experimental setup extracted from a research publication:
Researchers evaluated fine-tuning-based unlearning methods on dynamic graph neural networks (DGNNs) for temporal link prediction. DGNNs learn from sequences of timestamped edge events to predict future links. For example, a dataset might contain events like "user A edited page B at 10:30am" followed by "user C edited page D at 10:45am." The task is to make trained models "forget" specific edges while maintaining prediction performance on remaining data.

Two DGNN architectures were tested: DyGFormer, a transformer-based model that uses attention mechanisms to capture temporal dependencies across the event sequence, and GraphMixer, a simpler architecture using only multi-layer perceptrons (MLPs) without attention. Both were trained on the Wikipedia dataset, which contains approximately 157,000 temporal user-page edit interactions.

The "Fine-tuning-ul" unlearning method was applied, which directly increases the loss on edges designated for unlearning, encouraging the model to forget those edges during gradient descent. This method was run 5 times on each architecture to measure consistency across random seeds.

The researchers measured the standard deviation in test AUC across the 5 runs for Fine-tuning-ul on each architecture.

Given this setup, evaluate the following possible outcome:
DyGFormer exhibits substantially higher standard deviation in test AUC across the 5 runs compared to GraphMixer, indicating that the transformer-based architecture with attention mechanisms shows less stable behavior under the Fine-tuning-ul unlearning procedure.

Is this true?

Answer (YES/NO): YES